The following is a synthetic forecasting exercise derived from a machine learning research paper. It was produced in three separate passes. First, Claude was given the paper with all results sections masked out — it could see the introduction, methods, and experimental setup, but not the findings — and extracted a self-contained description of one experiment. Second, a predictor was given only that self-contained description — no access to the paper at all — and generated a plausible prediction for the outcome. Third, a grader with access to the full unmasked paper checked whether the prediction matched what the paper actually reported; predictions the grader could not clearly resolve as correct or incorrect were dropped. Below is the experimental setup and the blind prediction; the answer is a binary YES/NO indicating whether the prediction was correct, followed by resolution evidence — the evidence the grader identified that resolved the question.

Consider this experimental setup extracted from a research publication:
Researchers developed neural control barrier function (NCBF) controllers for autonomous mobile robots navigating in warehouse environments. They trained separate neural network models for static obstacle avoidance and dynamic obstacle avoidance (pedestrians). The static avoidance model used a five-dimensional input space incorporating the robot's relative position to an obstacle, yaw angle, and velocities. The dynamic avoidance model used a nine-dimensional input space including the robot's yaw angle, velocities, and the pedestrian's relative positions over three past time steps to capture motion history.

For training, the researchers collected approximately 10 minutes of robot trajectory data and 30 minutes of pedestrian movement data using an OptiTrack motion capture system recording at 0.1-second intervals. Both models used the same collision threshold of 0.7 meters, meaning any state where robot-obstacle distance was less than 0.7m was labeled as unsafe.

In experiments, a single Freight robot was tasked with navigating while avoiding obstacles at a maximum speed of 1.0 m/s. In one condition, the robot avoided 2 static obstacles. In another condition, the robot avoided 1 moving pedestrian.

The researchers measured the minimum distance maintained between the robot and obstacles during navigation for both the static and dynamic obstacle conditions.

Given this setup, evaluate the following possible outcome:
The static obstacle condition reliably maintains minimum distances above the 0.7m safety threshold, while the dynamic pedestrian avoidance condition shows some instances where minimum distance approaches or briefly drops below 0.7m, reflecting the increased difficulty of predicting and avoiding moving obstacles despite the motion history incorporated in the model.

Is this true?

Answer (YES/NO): NO